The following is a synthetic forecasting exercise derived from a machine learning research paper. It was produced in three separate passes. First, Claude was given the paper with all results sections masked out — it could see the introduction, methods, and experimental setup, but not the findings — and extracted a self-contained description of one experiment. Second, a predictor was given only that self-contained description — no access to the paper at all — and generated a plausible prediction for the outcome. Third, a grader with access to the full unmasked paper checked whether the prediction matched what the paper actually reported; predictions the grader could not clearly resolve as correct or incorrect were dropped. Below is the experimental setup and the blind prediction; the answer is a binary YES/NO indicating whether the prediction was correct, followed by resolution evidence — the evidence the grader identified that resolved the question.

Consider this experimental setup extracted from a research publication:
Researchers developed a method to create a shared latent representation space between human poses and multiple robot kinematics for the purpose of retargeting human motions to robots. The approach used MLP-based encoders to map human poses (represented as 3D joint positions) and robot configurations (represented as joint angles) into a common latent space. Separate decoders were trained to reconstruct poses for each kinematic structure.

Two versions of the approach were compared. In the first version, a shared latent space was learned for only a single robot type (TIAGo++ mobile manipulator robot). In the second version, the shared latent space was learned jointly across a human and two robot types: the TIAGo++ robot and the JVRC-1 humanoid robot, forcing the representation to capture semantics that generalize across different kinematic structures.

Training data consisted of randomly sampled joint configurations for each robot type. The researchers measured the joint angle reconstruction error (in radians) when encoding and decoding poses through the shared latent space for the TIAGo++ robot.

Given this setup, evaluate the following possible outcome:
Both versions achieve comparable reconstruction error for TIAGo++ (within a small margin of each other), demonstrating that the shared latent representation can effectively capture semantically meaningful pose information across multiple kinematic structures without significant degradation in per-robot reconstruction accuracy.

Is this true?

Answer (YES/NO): NO